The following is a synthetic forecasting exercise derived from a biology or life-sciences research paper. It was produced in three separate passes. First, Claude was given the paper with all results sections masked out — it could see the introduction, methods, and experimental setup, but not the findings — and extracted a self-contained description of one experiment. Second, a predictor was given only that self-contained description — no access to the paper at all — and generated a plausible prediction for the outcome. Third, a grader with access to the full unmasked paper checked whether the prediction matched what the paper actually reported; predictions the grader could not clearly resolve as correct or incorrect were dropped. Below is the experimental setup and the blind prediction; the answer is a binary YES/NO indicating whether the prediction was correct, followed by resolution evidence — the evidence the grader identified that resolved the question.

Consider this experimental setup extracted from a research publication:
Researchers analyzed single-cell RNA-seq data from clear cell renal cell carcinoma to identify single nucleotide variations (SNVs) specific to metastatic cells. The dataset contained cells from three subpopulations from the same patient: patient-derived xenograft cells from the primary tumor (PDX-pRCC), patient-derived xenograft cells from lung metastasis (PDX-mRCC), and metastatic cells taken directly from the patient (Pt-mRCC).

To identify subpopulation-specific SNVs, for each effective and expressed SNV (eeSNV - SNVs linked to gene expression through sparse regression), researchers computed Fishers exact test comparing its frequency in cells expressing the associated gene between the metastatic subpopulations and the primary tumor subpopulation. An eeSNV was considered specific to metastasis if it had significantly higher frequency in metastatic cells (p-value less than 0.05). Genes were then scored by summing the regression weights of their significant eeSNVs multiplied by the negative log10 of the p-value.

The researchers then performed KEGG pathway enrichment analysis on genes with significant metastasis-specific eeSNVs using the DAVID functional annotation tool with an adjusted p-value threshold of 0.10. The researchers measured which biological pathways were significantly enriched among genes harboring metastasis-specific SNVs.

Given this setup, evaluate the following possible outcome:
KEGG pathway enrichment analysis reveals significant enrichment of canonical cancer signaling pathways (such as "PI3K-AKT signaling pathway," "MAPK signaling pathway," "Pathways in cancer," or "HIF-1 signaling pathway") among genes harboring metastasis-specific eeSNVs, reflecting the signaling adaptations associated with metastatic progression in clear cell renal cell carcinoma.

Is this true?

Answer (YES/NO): YES